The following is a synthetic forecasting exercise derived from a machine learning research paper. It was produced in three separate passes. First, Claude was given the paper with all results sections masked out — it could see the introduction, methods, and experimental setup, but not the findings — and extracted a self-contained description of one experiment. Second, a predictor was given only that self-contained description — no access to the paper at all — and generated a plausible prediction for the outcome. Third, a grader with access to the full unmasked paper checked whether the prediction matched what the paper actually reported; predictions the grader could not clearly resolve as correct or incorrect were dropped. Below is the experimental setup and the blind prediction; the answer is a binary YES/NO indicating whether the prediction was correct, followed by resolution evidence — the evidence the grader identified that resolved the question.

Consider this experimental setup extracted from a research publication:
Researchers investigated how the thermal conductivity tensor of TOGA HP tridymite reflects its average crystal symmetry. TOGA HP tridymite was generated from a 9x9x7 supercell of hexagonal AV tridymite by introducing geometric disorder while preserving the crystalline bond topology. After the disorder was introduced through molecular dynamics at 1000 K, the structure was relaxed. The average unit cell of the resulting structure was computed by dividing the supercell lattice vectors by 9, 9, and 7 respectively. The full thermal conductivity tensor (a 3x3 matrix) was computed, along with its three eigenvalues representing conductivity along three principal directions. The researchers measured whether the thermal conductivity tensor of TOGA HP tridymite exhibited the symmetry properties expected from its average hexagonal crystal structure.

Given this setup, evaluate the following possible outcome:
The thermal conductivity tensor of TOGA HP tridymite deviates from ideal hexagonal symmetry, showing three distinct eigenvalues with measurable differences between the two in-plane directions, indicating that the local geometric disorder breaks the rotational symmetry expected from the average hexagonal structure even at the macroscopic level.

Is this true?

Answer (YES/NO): NO